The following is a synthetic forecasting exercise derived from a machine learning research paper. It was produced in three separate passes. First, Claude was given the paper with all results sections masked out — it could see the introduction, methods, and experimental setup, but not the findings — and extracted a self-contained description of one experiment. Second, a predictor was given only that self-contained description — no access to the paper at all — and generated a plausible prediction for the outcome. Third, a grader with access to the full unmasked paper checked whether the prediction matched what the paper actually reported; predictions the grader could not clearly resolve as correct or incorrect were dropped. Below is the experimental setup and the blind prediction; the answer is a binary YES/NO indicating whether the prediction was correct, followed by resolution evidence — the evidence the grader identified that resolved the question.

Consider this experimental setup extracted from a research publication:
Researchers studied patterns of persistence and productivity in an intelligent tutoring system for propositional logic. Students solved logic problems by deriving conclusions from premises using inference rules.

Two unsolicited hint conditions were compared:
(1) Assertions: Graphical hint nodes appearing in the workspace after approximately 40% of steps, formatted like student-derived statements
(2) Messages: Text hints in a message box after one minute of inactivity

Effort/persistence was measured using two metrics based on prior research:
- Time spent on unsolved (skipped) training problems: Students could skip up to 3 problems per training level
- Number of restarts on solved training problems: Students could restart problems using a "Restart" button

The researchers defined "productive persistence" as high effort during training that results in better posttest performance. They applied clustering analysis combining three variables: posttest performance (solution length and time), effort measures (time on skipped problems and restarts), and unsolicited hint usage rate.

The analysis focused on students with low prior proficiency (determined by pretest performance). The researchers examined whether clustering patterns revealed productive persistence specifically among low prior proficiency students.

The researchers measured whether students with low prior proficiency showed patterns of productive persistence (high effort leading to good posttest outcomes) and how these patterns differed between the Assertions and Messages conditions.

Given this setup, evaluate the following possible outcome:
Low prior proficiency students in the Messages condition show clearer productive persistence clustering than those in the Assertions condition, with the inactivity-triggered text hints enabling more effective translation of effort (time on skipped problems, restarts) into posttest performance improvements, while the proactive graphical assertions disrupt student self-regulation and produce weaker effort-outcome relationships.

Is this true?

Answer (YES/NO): NO